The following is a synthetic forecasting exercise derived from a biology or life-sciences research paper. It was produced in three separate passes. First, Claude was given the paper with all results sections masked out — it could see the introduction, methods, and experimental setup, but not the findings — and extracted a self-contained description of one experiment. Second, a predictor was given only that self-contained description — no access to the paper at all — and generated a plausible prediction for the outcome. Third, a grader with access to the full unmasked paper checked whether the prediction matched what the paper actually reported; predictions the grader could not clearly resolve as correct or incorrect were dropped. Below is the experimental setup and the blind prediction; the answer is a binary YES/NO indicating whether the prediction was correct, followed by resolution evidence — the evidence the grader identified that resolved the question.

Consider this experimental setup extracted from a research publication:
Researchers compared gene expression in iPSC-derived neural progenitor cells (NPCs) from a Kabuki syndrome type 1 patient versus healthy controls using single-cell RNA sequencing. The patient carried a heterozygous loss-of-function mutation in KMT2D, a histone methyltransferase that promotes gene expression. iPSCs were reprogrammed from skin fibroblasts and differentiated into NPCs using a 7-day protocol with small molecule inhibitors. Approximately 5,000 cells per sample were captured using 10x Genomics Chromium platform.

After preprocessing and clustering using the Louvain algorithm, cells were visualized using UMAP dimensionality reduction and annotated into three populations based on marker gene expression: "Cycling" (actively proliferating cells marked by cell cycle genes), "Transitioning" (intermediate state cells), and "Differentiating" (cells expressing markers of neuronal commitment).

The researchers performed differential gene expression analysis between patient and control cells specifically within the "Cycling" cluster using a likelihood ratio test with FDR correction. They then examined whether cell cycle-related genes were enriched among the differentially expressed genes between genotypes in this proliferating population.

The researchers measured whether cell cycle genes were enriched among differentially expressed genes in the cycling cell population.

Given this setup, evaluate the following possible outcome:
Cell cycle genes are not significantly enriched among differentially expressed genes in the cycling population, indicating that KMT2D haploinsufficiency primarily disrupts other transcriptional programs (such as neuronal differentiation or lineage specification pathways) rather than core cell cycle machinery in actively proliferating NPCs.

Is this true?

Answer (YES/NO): YES